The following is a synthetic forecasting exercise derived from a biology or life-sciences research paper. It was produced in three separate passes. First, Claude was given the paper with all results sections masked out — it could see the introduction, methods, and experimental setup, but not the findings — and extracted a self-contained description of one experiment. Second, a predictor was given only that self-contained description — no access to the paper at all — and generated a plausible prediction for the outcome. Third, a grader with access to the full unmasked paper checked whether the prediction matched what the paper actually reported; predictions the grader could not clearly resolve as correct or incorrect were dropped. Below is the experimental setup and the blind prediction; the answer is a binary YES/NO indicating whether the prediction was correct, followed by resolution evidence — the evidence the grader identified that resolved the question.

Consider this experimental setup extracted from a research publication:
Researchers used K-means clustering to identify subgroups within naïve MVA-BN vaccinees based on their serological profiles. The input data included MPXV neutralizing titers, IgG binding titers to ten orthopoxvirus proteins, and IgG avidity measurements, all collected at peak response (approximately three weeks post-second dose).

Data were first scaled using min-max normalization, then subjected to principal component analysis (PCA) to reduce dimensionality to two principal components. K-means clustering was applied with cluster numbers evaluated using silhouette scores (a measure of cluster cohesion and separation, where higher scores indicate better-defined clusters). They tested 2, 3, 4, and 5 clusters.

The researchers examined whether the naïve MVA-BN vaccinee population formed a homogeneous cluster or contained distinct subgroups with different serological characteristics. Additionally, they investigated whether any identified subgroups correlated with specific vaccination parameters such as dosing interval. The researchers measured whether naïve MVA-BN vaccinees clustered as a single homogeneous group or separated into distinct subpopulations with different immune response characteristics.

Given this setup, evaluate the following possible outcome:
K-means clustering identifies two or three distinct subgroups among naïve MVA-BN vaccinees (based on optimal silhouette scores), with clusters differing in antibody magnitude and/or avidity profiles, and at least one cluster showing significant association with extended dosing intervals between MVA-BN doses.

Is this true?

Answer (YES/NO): YES